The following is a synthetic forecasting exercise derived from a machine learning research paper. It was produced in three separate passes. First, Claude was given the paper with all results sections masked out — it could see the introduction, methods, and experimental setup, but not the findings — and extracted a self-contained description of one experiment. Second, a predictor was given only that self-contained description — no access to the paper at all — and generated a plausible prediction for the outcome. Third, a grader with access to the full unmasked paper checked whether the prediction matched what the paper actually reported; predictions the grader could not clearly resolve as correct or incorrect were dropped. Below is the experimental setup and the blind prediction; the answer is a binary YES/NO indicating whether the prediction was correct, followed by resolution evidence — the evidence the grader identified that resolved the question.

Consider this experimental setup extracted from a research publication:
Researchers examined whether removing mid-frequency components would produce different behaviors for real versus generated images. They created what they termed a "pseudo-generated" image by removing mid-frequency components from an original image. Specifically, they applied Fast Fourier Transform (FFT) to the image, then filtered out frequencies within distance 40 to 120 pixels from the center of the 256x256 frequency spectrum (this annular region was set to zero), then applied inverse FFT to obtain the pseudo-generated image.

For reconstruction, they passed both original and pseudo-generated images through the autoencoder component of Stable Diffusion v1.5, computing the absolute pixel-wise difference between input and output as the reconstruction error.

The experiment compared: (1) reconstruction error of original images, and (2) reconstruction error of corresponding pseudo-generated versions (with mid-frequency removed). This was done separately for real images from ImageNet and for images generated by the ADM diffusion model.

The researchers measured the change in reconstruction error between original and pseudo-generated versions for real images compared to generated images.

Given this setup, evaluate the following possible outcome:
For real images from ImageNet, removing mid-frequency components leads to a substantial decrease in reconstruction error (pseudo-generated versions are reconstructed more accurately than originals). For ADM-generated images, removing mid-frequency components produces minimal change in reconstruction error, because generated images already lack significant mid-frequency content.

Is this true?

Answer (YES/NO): NO